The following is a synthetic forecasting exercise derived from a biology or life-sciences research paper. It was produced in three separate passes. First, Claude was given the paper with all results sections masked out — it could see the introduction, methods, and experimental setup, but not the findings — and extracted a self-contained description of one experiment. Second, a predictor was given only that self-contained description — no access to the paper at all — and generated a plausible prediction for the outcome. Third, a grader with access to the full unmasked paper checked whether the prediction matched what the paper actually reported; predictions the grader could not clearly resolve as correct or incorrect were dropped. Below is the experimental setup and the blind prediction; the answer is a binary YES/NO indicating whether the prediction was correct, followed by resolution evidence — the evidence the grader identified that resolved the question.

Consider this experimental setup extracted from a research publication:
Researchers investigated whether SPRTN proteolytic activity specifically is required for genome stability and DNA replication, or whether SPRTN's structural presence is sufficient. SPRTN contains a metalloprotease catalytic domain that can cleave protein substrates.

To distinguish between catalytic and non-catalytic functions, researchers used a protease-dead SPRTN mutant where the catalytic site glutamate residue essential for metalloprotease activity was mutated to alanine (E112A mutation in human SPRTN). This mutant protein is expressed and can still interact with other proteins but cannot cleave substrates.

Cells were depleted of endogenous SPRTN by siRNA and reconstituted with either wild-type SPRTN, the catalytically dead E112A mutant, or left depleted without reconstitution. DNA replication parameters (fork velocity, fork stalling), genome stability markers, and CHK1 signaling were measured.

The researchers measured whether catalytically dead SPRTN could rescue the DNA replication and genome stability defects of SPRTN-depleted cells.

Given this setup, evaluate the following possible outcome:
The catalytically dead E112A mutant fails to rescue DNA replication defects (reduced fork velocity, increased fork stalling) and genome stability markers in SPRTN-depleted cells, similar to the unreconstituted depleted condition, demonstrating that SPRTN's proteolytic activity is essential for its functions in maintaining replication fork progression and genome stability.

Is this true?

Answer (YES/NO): YES